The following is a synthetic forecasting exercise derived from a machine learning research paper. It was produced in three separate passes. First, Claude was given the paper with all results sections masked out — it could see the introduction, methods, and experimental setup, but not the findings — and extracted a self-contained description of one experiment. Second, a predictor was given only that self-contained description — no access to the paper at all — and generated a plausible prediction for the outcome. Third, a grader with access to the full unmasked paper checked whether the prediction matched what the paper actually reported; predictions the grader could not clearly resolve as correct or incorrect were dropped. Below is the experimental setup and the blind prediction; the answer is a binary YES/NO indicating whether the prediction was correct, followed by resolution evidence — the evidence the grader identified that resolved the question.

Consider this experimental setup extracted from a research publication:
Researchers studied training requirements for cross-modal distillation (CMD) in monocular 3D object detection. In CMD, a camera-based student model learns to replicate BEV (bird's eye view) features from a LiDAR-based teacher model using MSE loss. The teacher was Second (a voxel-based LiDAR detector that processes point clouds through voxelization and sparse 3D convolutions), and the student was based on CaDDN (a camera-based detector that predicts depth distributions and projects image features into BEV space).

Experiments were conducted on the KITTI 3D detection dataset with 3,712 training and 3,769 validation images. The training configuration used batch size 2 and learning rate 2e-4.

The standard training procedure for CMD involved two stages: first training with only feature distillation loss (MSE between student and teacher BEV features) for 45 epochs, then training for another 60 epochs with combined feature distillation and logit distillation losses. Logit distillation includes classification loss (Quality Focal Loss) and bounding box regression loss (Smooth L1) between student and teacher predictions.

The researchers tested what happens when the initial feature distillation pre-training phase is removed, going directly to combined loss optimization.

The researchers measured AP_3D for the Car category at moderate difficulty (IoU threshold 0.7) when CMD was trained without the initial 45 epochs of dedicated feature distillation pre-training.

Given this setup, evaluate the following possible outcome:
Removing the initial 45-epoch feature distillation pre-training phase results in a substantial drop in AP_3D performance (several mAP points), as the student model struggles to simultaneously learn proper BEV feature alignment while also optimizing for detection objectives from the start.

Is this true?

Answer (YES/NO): YES